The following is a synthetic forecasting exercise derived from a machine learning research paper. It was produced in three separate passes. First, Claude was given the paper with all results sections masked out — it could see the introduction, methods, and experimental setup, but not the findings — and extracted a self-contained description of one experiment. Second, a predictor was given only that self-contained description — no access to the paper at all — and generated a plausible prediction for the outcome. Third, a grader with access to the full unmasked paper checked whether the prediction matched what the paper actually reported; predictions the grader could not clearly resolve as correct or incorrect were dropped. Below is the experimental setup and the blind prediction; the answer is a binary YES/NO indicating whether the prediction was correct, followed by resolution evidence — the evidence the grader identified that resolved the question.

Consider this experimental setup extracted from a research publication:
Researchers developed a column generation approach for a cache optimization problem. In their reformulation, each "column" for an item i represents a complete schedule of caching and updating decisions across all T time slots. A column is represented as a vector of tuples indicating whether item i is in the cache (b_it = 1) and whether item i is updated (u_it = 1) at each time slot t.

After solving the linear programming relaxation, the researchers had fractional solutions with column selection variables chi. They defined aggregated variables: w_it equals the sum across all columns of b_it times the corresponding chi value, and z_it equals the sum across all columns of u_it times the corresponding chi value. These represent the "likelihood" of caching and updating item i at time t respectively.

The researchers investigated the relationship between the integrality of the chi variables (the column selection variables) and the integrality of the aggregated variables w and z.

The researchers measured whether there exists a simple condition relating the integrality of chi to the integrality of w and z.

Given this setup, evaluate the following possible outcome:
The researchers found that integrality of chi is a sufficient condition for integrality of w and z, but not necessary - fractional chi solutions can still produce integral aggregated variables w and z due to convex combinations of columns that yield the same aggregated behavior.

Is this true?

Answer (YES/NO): NO